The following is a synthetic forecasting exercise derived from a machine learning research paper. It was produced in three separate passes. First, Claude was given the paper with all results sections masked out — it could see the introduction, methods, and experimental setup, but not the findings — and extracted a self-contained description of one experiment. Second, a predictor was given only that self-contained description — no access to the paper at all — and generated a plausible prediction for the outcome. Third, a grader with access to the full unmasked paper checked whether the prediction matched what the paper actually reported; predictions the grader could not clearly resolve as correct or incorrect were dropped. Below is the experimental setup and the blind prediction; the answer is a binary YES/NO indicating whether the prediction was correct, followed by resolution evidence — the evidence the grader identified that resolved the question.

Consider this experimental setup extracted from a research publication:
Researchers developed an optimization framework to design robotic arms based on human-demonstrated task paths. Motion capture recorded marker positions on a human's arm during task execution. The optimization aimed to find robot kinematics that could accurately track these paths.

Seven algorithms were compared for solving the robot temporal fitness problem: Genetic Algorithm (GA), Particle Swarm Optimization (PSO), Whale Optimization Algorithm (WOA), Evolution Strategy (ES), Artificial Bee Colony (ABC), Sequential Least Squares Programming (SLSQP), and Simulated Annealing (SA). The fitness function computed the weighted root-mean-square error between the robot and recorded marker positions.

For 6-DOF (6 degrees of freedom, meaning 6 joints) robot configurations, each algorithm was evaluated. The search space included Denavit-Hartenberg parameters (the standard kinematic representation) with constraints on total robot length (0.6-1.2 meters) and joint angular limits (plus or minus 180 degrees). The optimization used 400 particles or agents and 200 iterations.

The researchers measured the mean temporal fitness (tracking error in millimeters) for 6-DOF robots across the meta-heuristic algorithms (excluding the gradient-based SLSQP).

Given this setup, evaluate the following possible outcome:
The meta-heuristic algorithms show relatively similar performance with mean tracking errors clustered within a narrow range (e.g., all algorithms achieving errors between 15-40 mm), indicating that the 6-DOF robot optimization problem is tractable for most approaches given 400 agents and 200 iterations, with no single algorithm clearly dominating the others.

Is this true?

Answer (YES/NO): NO